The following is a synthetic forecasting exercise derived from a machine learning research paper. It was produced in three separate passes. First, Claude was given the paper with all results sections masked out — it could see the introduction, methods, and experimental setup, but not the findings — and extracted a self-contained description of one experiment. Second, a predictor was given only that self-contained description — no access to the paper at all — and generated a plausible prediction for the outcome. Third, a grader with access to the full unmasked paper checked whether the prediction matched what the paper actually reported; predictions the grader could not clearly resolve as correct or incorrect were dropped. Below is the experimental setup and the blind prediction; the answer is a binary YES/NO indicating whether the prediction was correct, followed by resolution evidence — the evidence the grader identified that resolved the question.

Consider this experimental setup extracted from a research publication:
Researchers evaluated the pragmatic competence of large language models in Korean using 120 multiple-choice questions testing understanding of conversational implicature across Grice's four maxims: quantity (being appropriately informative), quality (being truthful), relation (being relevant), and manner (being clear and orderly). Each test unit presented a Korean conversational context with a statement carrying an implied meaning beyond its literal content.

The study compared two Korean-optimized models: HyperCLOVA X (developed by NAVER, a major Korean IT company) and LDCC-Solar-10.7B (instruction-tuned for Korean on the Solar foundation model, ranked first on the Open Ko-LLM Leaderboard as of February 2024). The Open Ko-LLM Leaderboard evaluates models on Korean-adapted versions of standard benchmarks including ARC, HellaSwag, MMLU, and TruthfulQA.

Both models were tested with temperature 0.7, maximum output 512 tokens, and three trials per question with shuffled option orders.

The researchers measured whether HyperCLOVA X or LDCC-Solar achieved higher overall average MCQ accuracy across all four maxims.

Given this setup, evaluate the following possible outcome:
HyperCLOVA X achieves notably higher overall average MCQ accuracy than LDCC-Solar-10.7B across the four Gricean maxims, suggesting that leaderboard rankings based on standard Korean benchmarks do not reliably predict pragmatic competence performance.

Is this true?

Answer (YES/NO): YES